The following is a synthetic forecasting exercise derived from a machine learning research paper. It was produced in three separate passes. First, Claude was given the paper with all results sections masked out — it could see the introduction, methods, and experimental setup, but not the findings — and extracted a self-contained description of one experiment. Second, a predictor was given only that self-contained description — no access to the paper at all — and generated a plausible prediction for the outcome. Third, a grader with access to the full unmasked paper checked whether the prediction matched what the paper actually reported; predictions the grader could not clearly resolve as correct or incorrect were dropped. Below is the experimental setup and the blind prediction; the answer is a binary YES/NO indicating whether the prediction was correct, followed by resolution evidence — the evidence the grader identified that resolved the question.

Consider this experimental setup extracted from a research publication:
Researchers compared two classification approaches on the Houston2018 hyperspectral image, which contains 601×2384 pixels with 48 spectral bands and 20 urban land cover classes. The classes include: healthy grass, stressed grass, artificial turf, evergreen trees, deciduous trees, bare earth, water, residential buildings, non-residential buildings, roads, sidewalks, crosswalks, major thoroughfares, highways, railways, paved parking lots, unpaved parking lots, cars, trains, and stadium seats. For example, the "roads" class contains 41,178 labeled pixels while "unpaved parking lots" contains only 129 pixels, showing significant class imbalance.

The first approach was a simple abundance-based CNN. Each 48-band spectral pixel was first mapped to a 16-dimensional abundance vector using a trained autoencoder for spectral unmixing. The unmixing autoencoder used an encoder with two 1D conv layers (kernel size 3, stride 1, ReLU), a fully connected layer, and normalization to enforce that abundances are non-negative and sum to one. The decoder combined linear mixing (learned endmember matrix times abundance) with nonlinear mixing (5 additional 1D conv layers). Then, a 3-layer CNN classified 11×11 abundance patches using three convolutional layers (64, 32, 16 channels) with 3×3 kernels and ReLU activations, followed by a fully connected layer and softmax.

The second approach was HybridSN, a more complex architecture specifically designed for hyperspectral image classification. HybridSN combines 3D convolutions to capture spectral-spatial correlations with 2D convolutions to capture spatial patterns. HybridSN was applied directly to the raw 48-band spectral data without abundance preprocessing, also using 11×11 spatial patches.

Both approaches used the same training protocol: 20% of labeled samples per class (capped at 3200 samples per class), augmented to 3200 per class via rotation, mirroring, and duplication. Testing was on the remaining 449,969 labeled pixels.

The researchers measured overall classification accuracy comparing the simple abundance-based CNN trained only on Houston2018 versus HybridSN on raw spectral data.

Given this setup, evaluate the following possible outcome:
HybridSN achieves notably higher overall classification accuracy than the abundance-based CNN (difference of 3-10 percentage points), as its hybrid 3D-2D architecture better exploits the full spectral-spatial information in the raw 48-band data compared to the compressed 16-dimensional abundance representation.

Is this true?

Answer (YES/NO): YES